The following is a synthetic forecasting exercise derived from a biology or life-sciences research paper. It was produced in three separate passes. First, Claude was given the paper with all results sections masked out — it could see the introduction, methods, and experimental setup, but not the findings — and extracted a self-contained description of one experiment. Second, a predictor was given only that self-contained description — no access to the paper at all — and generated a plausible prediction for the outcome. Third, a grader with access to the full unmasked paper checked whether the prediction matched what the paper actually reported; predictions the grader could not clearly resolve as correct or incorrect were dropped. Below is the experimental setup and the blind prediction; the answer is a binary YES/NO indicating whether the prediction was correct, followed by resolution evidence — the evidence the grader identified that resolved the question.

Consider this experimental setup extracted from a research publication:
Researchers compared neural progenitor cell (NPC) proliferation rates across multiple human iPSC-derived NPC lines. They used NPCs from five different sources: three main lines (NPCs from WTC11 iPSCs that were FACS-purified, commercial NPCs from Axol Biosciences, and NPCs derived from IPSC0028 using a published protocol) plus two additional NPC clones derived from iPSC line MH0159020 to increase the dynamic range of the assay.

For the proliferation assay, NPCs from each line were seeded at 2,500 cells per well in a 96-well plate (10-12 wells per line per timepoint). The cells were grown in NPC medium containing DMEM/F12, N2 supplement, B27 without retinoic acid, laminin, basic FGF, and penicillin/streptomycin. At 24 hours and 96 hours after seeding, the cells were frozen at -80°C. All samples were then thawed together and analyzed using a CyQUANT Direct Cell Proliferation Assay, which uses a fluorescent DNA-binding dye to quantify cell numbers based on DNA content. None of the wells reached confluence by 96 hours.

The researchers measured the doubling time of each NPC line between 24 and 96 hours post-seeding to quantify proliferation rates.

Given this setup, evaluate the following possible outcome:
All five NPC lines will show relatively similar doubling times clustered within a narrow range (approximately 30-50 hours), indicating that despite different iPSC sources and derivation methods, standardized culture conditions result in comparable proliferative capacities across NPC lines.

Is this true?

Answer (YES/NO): NO